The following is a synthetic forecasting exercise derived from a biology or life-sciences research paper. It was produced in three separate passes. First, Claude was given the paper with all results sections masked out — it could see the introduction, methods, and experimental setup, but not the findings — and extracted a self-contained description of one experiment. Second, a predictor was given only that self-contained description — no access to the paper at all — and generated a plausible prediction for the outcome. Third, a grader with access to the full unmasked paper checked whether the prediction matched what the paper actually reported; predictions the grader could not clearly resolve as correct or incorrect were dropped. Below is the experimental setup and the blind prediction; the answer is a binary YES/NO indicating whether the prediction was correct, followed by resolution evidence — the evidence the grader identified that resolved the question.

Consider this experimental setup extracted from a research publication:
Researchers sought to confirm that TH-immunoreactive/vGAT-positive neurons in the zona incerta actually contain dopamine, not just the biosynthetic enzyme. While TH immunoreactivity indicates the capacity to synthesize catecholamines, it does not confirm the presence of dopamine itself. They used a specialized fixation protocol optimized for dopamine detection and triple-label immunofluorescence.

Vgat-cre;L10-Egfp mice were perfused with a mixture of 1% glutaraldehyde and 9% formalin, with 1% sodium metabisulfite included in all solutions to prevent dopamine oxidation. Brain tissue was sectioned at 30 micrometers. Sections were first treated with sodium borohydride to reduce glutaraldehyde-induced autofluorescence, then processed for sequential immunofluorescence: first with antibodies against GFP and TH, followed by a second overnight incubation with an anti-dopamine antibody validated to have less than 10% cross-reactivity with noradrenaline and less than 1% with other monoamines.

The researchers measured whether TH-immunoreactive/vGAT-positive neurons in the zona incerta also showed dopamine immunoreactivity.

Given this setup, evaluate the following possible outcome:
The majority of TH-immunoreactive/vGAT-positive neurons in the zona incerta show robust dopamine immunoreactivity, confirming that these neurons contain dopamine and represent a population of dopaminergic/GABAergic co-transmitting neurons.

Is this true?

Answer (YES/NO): YES